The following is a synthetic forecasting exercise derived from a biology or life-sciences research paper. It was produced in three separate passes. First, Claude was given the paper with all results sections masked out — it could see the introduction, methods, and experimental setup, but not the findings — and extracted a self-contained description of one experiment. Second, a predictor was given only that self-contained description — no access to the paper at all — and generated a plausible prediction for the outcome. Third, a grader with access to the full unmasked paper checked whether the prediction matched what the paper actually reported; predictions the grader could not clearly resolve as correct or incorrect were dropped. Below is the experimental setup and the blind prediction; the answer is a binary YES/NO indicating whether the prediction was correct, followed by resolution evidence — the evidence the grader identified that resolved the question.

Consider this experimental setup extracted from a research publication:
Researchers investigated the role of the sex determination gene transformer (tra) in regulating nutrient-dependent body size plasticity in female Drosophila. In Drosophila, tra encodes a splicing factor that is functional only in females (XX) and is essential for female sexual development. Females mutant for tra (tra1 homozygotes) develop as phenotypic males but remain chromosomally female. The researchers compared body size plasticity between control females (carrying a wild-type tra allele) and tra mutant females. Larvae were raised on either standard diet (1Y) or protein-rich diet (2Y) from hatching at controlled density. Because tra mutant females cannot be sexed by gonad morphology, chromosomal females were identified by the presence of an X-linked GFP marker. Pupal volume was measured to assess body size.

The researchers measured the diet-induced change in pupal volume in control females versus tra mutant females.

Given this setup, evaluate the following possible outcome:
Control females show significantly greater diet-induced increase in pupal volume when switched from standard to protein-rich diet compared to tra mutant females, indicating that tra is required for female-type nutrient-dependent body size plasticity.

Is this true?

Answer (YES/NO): YES